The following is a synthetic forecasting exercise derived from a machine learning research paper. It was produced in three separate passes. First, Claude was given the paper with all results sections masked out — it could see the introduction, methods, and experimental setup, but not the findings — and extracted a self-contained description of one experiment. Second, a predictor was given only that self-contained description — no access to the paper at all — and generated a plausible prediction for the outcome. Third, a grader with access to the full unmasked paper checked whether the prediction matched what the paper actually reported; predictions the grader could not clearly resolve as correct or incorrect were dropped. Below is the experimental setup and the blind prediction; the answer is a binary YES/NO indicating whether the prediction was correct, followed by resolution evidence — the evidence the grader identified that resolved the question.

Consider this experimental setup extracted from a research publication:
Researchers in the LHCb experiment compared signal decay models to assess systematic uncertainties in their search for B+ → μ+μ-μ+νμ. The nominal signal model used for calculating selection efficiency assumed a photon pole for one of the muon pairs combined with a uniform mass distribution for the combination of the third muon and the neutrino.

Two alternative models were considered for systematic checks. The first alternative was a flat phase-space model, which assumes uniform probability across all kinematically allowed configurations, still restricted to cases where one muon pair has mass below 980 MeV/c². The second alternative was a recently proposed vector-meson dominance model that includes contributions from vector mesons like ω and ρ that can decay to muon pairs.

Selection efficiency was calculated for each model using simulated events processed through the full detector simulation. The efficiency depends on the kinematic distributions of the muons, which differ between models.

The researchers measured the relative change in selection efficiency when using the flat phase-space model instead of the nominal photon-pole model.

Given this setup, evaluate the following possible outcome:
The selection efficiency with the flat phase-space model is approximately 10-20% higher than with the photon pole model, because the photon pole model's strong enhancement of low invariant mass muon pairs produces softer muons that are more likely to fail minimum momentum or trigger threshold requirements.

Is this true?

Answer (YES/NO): NO